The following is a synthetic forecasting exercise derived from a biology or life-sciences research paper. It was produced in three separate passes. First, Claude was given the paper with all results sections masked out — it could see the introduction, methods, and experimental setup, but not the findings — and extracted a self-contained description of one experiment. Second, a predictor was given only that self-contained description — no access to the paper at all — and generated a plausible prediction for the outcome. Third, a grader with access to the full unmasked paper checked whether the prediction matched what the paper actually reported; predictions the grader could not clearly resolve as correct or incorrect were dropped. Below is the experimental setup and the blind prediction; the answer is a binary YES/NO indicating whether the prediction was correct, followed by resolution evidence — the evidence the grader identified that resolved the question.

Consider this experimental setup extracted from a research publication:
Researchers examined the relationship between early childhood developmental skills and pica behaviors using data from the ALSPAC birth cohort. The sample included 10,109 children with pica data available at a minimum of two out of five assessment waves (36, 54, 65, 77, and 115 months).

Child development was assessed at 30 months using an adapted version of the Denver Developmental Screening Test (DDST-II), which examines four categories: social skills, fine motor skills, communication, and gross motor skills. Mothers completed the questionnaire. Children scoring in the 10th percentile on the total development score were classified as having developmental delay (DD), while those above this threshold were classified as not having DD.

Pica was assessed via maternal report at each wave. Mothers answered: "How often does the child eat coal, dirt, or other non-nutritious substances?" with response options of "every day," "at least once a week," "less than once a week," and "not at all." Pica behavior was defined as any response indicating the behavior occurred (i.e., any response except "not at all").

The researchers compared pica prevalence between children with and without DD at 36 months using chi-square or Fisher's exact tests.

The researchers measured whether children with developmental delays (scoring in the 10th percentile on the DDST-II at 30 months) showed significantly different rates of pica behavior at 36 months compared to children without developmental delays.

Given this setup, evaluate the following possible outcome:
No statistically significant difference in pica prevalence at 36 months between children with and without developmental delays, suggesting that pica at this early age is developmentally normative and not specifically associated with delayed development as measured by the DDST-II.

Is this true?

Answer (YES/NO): NO